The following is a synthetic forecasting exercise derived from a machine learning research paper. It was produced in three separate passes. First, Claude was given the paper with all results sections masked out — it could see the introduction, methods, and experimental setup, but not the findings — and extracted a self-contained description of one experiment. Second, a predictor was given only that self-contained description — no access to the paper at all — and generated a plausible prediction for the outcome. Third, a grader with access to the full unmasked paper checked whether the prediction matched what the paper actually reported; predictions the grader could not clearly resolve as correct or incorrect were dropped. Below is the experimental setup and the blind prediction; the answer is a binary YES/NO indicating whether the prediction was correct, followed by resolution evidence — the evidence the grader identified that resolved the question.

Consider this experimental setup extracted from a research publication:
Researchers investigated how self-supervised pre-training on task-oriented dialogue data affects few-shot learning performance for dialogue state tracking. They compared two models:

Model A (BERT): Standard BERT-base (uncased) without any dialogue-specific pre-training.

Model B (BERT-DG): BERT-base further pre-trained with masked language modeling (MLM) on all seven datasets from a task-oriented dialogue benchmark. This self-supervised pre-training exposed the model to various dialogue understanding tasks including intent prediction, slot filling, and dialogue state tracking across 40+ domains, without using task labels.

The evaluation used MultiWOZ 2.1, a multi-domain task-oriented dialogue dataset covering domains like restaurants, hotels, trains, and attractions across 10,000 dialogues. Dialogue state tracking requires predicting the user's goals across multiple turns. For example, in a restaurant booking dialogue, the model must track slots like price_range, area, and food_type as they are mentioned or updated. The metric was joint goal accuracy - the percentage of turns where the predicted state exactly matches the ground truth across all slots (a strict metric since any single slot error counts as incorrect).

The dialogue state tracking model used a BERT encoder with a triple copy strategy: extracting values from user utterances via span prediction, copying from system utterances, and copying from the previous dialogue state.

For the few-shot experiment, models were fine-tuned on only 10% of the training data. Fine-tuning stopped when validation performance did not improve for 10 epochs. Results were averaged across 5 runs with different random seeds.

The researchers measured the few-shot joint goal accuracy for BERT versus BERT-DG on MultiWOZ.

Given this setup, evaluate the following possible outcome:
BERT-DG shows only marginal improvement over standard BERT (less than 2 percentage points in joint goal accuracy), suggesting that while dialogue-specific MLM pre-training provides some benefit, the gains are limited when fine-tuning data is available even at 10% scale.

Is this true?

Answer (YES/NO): NO